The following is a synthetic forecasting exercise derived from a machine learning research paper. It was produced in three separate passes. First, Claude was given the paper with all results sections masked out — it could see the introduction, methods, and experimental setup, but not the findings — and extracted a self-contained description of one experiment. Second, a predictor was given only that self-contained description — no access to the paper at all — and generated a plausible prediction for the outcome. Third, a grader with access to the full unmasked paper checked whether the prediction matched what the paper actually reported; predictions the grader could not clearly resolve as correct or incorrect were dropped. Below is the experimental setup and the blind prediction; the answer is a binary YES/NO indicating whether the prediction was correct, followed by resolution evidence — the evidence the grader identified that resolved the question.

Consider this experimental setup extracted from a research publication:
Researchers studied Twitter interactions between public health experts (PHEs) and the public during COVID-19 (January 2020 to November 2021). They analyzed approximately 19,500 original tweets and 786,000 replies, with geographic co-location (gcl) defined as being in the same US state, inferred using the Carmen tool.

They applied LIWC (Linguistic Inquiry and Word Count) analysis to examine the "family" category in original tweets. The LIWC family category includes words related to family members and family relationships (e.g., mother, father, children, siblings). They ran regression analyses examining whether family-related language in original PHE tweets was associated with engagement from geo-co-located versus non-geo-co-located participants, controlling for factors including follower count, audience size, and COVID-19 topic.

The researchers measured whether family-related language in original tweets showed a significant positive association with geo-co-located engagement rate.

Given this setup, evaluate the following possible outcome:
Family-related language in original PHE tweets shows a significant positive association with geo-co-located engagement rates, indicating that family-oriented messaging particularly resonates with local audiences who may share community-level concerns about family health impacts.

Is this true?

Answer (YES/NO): YES